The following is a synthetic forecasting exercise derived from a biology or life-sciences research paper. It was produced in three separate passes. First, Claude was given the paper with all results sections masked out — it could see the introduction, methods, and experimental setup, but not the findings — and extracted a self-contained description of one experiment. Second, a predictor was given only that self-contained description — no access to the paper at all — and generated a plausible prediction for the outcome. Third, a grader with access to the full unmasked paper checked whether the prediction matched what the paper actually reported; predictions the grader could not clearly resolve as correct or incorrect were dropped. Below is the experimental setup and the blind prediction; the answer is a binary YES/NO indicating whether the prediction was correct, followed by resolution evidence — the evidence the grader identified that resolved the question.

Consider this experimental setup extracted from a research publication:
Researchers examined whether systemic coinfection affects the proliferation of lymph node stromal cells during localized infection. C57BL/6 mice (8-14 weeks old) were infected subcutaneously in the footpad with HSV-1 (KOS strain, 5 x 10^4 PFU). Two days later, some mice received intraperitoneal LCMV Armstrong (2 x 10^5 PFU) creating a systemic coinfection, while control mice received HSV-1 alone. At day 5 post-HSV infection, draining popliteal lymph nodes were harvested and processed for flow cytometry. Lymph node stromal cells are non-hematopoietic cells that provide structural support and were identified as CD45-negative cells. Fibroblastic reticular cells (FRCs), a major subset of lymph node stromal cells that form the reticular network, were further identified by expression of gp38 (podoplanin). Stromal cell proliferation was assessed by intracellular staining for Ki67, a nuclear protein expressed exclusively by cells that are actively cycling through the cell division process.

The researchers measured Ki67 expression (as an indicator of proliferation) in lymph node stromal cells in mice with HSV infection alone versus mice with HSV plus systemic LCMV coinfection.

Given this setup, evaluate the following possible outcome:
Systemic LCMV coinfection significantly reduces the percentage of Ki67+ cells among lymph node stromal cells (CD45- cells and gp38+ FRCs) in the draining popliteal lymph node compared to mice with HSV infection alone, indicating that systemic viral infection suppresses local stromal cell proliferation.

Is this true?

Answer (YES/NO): YES